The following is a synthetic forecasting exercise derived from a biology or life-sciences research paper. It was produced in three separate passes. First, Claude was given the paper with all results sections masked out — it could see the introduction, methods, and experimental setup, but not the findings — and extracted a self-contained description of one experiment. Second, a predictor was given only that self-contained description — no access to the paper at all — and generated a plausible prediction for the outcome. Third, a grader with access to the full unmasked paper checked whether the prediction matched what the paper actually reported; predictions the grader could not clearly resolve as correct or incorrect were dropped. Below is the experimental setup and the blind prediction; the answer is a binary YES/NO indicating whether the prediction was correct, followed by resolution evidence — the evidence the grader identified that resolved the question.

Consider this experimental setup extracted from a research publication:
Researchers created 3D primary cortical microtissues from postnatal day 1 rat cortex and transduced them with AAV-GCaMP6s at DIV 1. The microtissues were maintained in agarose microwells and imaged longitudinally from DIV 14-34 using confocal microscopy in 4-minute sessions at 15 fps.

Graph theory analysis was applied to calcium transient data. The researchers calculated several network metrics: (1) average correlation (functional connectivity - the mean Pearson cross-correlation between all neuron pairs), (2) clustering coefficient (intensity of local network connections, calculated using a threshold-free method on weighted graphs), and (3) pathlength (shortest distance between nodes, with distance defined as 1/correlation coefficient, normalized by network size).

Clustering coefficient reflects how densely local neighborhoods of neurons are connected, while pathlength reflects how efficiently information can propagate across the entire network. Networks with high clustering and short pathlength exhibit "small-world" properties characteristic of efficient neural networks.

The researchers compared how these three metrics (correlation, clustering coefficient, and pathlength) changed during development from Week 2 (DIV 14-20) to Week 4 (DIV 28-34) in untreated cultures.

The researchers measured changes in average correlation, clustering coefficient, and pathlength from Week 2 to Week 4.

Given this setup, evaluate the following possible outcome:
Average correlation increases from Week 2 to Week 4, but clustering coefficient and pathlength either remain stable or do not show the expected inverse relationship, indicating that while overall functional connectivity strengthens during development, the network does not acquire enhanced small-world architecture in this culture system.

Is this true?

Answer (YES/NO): NO